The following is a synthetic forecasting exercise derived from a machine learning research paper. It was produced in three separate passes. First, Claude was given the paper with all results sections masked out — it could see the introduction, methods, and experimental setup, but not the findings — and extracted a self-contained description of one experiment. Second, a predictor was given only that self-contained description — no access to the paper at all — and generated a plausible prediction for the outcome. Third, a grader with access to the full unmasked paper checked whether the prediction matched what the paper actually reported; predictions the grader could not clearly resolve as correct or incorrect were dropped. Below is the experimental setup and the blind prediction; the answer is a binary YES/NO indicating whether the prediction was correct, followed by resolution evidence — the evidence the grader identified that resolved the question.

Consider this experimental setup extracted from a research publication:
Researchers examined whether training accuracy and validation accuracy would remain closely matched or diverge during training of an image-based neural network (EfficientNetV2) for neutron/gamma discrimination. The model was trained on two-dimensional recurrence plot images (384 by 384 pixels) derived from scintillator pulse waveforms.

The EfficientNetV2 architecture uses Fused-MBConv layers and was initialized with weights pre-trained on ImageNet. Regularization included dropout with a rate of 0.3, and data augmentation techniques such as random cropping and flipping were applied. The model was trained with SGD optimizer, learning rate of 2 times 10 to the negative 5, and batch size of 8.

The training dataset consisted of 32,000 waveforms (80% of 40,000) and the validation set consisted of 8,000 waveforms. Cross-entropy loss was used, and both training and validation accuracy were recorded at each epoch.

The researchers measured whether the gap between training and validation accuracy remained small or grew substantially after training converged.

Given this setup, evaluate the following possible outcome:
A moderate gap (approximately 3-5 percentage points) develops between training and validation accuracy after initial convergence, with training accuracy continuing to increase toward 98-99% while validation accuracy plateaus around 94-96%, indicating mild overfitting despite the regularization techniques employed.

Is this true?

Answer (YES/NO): NO